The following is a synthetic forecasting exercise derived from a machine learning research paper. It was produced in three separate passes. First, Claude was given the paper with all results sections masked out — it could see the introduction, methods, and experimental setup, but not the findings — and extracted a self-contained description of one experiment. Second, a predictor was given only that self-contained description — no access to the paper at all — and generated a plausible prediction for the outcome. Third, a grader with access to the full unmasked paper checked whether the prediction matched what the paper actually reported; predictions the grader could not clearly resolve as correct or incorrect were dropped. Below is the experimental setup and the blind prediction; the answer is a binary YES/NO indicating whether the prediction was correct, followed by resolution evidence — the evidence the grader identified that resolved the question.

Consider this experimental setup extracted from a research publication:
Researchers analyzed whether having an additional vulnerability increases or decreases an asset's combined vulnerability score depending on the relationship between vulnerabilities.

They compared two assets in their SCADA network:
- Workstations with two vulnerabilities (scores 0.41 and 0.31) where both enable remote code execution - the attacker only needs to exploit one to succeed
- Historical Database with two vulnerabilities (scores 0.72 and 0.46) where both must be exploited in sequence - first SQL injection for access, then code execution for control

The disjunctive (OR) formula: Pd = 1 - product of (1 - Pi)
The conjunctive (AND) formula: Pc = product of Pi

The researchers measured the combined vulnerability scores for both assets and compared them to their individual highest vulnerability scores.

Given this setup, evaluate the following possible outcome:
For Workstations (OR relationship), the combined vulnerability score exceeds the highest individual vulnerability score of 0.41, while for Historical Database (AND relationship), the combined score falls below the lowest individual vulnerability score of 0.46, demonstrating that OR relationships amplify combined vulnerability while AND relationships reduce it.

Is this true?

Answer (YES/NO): YES